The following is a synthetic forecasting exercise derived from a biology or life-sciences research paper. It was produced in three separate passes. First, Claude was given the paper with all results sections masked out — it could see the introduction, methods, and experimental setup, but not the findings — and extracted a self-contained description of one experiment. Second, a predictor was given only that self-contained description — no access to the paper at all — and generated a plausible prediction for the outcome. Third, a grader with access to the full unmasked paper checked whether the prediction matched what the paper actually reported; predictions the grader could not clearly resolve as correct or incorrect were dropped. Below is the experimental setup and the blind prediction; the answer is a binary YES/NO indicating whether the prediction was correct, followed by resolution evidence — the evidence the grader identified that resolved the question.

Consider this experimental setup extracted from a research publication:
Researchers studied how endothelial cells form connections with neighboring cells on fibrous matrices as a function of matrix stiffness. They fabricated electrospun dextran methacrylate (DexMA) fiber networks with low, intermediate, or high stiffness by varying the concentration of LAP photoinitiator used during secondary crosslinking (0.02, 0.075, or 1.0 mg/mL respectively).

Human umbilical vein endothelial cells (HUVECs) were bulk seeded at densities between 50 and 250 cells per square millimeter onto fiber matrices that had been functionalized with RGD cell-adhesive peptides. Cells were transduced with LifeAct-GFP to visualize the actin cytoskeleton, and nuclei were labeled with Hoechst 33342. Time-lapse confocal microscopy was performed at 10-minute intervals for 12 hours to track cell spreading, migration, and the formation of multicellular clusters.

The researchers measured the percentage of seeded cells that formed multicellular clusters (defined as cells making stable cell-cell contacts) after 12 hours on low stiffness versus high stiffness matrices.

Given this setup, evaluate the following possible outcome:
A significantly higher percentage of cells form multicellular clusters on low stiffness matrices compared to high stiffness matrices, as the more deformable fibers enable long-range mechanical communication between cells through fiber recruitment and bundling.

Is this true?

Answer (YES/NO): YES